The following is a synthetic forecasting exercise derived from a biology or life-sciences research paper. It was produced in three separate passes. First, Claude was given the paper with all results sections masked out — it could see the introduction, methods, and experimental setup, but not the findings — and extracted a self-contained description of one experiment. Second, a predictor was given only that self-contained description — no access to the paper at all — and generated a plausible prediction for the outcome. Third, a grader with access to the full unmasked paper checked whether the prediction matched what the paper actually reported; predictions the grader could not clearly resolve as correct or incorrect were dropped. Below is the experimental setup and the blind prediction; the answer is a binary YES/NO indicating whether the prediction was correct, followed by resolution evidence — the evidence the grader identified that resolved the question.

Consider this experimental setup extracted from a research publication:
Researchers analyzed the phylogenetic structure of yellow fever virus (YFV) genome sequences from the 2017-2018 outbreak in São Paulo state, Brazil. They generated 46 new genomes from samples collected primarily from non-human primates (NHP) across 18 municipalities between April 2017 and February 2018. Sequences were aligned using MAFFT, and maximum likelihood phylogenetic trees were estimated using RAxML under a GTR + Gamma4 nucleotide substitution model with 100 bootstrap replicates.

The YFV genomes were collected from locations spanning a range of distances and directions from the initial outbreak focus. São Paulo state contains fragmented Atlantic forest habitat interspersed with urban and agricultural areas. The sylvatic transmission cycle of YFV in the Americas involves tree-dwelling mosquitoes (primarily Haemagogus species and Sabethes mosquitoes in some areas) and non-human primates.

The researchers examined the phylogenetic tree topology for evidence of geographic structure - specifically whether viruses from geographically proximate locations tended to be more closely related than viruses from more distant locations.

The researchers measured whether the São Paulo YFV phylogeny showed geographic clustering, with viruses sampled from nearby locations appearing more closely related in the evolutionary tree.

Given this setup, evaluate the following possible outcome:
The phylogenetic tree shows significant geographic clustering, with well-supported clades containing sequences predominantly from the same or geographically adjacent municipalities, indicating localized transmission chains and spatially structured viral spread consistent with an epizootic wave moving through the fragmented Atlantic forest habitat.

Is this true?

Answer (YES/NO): YES